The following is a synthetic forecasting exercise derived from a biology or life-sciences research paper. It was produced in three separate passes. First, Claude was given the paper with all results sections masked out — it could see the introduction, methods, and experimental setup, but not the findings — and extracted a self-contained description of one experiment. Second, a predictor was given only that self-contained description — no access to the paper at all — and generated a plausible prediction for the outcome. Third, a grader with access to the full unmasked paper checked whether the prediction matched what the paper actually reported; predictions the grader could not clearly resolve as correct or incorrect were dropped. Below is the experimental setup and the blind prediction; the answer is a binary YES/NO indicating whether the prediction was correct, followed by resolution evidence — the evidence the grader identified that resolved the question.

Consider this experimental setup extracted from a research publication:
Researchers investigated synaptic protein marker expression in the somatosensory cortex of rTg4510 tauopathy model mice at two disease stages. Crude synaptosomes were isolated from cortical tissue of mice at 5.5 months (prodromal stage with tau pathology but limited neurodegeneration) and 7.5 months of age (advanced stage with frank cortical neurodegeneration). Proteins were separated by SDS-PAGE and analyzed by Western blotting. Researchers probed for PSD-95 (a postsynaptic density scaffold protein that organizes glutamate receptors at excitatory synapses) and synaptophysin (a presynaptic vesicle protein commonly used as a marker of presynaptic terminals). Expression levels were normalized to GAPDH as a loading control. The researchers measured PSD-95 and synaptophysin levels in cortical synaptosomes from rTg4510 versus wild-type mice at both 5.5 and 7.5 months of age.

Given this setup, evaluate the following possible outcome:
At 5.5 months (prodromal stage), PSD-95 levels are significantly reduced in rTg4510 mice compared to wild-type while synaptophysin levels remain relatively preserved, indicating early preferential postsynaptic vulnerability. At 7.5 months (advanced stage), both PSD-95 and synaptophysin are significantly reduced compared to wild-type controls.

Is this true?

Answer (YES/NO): NO